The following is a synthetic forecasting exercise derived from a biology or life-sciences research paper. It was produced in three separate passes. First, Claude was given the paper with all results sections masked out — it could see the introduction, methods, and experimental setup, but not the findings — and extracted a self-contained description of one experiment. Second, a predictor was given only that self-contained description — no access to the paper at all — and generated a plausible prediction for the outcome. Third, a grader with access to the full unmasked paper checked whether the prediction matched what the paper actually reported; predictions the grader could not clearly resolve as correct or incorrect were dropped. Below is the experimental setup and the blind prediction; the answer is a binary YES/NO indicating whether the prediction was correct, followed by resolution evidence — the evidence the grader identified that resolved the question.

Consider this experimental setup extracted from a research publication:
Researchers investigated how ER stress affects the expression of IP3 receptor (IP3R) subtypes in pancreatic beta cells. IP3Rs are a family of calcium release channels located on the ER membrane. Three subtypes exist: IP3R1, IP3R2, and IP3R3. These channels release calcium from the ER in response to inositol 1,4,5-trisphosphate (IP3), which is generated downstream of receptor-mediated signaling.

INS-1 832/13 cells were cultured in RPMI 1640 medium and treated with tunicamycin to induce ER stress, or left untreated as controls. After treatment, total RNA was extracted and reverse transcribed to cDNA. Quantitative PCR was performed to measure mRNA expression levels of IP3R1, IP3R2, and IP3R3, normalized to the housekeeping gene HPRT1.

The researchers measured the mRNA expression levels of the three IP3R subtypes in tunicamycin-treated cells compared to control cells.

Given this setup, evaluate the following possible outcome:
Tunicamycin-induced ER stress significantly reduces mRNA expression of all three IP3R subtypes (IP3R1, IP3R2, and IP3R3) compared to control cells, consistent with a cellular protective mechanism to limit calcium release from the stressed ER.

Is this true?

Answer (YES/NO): NO